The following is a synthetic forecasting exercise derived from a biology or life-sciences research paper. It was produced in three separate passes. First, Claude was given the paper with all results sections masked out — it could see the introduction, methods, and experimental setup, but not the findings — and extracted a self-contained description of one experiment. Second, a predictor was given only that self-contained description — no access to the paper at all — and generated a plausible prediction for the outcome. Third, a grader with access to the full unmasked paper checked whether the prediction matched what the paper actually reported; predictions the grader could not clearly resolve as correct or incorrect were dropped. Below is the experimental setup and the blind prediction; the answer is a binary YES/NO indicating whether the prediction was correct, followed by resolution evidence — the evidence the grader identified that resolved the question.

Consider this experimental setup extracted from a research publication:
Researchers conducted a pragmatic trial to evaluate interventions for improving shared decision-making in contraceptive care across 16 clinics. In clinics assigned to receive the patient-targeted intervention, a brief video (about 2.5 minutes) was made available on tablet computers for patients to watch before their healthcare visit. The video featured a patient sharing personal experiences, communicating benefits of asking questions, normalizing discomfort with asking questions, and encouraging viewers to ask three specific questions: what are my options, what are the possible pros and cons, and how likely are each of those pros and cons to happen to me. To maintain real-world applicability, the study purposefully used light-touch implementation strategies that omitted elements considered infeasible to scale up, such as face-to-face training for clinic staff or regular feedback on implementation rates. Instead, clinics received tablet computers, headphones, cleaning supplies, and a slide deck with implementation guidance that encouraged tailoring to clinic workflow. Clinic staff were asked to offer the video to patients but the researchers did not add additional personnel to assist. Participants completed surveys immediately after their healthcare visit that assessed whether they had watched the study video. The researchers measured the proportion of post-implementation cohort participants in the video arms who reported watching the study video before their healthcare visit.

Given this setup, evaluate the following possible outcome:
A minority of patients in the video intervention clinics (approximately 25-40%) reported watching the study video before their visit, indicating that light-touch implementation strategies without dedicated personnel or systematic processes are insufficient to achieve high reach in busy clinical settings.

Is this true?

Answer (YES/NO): NO